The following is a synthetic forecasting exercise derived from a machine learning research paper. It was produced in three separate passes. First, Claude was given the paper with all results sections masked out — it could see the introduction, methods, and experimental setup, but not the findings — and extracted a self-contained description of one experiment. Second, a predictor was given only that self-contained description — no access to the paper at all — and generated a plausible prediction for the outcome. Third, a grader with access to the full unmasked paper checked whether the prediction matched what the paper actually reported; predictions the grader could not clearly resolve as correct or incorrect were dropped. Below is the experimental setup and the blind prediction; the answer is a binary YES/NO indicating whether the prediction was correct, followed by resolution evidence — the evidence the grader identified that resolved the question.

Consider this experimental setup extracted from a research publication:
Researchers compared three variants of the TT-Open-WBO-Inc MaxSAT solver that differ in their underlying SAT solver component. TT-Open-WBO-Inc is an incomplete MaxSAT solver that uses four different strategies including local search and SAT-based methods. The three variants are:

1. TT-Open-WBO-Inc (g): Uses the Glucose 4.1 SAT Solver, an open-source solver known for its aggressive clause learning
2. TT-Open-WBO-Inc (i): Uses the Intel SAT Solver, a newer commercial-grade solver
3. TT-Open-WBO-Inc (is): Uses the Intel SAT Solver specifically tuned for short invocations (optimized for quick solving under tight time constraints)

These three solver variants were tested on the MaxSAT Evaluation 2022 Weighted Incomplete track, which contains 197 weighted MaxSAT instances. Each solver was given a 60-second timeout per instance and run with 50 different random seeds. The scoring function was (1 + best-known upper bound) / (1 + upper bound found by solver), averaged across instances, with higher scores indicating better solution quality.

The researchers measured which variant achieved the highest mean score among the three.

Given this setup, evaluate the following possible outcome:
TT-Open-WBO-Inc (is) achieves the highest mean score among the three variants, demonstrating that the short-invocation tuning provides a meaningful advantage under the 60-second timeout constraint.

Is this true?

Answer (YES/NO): NO